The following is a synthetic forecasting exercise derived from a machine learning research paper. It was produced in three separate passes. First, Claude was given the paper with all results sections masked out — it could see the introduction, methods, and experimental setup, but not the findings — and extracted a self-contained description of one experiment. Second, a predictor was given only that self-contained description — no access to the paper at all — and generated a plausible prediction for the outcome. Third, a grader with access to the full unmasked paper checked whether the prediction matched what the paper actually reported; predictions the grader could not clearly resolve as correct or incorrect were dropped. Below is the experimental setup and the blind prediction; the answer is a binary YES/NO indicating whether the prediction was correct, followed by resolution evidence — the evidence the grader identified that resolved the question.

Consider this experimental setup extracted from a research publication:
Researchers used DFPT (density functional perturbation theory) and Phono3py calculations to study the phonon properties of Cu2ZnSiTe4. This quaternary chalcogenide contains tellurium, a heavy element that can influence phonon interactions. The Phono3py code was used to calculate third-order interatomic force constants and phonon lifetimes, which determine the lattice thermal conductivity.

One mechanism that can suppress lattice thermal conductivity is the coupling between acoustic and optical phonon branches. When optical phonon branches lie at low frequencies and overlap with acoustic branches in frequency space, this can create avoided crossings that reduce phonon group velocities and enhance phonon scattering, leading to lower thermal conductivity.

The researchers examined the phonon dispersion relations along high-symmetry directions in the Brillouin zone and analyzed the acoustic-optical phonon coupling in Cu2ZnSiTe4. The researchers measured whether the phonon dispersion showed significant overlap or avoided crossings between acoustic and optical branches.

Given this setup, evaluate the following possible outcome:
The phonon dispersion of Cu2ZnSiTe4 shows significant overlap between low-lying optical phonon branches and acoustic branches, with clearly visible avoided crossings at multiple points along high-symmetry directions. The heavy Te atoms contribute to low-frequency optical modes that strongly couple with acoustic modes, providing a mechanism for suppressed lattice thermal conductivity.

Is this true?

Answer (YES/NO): YES